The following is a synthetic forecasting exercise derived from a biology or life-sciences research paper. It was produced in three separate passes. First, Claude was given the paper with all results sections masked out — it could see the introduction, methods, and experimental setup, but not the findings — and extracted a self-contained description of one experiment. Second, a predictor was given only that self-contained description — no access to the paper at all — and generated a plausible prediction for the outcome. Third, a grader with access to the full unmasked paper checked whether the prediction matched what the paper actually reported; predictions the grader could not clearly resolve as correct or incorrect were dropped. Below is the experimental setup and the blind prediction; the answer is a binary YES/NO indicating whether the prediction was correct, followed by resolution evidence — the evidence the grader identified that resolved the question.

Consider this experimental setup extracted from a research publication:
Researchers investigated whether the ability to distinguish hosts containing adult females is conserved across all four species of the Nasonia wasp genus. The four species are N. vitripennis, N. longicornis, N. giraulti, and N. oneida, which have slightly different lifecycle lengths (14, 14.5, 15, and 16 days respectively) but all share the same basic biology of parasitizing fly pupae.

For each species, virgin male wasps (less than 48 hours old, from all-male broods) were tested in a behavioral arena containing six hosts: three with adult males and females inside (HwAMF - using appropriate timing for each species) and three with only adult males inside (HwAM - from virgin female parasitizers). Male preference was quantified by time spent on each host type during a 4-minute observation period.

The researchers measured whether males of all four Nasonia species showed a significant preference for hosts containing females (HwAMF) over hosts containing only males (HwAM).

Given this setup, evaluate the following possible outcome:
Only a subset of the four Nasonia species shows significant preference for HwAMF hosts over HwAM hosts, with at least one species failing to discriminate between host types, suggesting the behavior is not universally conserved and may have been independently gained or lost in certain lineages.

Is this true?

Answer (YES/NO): YES